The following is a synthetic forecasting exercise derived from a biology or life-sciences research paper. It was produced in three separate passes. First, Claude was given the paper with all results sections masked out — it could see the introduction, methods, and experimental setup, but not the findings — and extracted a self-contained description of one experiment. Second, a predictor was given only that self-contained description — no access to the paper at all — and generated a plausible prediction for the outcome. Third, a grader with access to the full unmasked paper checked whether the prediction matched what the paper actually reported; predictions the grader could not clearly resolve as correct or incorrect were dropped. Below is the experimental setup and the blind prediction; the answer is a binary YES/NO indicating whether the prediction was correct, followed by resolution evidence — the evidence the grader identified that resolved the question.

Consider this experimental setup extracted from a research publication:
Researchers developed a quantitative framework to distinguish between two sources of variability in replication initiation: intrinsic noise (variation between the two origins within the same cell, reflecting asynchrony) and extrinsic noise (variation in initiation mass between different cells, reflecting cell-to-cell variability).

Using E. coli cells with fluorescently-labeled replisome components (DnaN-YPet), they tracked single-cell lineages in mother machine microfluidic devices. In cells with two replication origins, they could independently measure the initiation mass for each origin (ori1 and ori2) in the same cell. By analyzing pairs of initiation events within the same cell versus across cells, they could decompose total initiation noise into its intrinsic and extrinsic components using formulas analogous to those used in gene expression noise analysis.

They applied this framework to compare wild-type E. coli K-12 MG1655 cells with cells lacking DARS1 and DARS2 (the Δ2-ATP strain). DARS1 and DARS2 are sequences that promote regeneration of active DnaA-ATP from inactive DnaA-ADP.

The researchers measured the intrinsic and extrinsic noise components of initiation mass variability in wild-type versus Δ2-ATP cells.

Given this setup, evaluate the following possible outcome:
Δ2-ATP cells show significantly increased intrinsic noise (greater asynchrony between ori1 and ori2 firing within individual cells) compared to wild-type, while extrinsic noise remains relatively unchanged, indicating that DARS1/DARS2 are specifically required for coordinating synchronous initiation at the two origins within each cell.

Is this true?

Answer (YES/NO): YES